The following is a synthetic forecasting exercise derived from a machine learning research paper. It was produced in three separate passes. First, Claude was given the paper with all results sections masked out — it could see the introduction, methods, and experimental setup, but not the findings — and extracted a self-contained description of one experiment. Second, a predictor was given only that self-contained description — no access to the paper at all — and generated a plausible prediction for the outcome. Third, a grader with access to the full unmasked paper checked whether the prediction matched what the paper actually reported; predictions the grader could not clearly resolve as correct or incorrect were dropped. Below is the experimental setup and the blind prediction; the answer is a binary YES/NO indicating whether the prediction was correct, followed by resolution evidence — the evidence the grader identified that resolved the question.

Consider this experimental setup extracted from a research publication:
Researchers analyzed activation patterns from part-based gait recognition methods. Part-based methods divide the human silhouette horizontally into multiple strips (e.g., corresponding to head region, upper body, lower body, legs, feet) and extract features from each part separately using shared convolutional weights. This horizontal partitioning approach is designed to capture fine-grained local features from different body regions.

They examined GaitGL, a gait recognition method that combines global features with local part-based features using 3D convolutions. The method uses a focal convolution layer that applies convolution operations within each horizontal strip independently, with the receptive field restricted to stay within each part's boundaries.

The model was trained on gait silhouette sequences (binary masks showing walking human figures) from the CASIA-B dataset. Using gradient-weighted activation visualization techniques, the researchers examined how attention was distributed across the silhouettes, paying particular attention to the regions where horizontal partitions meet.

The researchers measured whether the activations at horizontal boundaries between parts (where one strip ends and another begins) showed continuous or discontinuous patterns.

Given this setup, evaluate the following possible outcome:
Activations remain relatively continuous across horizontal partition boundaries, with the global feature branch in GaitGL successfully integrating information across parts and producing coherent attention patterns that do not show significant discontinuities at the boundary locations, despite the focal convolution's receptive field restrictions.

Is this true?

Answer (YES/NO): NO